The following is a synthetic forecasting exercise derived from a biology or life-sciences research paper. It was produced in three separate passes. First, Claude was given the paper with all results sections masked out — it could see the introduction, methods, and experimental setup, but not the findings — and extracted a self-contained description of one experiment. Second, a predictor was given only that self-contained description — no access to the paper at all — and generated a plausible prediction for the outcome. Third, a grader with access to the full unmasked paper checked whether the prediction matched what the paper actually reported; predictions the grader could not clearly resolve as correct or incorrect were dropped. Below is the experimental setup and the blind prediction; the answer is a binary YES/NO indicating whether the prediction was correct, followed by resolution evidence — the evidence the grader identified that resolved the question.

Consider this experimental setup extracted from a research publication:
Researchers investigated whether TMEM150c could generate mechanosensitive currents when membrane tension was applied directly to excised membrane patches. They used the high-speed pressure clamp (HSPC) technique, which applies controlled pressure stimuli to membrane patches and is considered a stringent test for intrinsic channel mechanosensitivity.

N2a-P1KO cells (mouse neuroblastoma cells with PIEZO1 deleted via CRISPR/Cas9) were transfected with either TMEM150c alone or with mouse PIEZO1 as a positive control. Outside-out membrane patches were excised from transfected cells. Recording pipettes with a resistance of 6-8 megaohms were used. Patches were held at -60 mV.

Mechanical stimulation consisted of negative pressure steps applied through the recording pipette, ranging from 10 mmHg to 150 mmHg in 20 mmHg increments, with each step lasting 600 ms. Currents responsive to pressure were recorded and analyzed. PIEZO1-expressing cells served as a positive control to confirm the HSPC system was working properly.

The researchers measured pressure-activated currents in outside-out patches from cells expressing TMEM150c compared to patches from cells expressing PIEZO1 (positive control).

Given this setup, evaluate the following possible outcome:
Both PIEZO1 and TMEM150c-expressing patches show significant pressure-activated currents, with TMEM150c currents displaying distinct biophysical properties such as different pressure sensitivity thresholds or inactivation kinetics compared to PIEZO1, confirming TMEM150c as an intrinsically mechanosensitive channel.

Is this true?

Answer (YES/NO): NO